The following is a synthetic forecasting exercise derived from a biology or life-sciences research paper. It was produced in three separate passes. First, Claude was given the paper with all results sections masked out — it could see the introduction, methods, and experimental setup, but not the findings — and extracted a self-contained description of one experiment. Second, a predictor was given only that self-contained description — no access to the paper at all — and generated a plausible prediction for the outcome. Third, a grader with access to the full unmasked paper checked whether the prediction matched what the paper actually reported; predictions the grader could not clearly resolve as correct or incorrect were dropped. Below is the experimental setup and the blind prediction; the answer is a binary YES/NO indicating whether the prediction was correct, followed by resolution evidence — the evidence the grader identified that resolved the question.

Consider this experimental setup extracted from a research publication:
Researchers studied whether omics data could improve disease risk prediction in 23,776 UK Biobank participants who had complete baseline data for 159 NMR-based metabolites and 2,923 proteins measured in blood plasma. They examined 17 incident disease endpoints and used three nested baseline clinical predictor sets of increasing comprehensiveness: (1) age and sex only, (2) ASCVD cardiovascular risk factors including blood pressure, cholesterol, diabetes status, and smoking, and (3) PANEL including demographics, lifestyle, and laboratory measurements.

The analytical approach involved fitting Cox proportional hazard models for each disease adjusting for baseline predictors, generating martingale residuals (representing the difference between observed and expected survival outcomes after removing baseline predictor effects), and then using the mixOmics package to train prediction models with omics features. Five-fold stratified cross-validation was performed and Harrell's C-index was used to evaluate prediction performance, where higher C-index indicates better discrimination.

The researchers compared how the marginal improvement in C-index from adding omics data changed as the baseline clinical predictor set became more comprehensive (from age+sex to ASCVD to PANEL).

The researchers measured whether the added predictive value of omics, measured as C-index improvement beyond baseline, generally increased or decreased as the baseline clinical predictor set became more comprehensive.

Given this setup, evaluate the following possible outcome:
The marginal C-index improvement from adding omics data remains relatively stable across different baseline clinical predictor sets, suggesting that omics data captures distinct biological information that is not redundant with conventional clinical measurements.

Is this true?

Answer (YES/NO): NO